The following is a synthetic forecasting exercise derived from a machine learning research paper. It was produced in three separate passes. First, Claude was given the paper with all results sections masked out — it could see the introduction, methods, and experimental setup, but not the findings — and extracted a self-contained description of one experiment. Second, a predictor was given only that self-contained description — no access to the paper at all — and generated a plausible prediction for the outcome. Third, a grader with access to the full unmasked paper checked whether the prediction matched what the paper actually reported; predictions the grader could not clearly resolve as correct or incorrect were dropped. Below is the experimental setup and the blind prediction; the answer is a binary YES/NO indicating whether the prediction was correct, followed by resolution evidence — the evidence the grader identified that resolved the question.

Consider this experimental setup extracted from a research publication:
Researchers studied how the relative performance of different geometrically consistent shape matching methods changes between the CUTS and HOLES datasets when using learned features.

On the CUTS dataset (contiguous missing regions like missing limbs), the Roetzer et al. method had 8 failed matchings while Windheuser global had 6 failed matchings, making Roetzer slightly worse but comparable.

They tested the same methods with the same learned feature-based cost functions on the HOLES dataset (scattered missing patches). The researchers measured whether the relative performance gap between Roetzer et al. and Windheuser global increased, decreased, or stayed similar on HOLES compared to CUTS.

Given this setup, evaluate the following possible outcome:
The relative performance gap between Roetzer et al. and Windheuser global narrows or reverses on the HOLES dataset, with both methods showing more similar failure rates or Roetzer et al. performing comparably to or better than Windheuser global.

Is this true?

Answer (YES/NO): NO